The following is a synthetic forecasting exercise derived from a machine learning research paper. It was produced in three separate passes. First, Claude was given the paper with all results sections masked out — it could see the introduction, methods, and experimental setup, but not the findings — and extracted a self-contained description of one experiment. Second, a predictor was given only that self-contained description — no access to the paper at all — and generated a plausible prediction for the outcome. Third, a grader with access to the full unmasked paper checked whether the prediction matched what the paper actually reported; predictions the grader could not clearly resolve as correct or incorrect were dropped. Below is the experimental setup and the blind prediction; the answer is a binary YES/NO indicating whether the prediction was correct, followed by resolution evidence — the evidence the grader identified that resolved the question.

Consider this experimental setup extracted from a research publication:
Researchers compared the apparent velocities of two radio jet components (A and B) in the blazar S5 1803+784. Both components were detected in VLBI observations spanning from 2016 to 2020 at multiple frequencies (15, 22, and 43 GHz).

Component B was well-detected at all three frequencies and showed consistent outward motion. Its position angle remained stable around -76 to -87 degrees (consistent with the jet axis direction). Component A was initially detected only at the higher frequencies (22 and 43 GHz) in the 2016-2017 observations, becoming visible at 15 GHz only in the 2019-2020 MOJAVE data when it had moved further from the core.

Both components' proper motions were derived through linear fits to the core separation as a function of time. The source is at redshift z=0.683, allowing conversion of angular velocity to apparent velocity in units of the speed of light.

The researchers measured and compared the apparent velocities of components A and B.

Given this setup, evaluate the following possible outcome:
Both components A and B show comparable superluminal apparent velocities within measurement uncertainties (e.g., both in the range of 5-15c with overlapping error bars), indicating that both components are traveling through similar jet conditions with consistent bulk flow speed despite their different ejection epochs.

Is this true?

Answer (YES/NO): NO